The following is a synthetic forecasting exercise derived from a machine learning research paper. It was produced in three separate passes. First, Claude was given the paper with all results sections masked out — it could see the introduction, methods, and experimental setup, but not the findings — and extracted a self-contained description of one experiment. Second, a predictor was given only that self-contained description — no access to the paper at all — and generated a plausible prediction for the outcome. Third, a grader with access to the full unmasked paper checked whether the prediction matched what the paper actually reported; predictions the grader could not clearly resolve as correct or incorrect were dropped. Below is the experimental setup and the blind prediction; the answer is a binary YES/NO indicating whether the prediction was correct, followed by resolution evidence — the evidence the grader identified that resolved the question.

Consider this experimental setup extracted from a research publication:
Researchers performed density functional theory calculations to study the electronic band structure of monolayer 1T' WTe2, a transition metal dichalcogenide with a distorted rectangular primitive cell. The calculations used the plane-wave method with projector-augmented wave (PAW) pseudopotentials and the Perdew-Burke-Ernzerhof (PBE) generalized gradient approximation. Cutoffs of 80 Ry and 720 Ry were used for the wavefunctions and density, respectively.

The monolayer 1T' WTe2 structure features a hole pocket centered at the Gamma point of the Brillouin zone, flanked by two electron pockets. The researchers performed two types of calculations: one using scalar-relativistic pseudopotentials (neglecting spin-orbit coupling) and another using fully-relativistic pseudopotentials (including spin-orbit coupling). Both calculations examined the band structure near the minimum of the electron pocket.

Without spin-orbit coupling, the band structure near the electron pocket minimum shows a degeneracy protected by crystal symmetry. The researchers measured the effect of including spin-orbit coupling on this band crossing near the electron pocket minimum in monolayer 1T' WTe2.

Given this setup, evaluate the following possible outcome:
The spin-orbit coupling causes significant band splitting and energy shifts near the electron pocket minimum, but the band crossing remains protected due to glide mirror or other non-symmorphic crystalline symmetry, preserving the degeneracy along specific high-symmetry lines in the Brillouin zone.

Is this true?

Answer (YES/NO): NO